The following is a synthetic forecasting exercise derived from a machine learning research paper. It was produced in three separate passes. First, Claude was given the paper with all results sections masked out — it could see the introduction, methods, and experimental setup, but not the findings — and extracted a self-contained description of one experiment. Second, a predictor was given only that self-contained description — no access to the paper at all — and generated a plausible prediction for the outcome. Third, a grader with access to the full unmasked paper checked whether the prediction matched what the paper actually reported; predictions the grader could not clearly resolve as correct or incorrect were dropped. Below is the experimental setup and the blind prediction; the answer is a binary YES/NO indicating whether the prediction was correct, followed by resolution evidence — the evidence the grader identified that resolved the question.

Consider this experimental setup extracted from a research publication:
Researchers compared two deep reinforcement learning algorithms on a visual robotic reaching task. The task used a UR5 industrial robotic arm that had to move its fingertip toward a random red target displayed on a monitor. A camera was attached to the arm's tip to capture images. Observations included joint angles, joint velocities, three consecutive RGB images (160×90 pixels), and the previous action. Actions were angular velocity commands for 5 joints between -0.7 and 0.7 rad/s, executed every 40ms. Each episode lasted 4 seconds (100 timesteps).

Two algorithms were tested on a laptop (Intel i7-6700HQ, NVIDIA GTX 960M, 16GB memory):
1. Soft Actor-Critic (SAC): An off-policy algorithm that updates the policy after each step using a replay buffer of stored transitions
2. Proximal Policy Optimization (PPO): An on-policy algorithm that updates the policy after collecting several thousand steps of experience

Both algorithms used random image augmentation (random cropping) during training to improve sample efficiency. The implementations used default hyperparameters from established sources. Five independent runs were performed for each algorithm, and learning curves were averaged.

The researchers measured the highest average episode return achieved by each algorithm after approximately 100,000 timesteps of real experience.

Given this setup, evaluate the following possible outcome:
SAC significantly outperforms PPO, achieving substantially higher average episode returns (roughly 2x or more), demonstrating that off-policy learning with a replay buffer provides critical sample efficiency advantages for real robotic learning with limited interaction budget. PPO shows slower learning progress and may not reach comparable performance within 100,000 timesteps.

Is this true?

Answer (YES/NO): YES